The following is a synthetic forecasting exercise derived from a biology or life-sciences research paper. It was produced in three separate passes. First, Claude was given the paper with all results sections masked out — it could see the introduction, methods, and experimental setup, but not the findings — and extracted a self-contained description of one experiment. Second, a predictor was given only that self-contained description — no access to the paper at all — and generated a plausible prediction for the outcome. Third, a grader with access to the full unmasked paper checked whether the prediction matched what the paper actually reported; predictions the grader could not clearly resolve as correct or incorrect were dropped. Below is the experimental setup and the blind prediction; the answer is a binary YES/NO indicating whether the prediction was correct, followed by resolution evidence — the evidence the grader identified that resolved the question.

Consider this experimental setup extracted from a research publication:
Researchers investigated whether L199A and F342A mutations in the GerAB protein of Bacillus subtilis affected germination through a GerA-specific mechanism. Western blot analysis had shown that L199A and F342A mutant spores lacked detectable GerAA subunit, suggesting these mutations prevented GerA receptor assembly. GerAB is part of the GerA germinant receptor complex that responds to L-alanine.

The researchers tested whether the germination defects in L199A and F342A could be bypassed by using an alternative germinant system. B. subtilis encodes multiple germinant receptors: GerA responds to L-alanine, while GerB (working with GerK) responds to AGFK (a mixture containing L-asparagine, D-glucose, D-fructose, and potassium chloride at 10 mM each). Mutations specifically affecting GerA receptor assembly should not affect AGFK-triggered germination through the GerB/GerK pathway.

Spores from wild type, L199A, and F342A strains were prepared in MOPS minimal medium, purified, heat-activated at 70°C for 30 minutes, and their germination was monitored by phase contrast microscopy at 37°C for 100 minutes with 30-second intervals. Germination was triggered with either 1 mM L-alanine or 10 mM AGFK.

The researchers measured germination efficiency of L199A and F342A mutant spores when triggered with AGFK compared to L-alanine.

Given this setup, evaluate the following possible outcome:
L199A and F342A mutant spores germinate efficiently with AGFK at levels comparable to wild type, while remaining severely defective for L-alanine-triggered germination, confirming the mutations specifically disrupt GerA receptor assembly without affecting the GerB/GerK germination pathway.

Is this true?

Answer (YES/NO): NO